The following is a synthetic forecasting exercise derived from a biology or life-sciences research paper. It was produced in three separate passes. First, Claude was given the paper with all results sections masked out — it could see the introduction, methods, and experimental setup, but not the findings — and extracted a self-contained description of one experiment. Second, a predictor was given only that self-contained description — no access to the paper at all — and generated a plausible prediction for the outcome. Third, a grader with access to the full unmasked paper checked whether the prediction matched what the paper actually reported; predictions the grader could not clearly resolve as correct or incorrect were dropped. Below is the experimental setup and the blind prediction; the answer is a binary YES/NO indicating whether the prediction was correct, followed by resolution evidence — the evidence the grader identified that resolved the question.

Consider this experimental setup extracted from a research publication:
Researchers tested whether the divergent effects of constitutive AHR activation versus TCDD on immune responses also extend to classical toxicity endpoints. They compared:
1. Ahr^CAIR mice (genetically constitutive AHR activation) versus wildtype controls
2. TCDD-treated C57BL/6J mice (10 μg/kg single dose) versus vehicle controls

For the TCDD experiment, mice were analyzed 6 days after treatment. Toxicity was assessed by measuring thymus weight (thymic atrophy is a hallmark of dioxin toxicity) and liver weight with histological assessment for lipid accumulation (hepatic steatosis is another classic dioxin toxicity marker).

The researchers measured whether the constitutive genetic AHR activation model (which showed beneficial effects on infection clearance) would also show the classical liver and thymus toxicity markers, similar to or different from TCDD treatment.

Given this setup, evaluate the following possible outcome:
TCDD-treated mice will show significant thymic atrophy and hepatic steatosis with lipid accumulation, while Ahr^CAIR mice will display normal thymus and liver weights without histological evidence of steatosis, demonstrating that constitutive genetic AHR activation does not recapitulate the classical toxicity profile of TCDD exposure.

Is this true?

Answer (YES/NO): NO